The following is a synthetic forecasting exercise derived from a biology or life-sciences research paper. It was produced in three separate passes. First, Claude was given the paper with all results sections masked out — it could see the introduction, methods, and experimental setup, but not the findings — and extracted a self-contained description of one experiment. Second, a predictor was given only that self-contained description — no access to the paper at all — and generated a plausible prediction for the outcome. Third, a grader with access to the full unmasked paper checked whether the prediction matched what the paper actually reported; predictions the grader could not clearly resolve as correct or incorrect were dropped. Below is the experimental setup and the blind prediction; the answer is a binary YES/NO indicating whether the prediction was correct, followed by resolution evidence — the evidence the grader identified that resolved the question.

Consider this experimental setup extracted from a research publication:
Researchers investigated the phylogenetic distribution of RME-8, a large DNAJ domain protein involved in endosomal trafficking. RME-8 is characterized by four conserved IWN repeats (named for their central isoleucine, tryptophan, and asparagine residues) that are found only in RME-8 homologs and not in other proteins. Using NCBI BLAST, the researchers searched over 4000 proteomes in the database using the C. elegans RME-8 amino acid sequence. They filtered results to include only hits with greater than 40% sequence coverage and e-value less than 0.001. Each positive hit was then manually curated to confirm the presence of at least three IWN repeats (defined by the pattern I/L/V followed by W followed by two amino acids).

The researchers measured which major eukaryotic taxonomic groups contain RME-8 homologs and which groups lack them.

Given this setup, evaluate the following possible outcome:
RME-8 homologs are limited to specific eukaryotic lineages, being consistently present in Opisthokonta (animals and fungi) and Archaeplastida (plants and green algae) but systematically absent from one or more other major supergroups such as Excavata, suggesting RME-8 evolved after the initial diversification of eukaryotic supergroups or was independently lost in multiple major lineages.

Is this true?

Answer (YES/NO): NO